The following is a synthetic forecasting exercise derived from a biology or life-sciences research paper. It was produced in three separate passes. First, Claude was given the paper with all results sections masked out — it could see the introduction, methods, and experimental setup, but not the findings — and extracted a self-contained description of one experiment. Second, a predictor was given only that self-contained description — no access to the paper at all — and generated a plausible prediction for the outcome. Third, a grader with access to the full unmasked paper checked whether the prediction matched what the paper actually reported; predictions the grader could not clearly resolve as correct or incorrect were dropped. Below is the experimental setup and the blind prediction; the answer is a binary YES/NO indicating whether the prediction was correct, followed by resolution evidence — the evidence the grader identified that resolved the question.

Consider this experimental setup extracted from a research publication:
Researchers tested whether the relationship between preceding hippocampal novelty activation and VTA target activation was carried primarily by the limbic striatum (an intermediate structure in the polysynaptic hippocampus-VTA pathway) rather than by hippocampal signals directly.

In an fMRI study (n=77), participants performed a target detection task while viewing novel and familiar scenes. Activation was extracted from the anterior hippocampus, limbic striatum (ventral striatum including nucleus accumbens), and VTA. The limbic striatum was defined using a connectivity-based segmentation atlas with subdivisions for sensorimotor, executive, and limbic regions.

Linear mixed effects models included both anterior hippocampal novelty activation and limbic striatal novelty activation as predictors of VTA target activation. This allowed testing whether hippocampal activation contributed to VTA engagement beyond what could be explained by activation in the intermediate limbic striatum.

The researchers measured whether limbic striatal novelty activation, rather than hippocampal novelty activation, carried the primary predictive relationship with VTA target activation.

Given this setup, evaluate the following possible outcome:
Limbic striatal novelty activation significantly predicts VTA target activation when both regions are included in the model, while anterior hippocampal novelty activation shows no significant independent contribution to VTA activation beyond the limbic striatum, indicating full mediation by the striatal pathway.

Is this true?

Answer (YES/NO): NO